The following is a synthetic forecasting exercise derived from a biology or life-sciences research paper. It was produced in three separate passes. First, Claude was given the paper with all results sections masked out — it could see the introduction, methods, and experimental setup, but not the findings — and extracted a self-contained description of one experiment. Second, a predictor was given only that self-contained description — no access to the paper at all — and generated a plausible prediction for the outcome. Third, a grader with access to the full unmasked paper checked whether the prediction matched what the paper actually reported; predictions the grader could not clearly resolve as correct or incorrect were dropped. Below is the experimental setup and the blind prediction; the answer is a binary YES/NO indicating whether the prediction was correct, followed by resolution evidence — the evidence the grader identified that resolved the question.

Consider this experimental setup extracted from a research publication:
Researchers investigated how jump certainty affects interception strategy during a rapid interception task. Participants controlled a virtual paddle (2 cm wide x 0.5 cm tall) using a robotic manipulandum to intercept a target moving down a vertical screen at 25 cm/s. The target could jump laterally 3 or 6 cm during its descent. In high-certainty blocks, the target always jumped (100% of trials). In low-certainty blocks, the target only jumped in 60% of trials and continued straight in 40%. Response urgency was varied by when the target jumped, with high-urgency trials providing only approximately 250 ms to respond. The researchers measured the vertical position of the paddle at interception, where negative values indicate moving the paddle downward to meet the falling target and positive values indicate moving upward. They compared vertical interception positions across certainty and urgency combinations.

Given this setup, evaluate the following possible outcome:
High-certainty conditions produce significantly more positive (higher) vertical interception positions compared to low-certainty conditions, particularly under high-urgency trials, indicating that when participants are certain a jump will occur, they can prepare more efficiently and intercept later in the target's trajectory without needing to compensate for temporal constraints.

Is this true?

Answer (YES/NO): NO